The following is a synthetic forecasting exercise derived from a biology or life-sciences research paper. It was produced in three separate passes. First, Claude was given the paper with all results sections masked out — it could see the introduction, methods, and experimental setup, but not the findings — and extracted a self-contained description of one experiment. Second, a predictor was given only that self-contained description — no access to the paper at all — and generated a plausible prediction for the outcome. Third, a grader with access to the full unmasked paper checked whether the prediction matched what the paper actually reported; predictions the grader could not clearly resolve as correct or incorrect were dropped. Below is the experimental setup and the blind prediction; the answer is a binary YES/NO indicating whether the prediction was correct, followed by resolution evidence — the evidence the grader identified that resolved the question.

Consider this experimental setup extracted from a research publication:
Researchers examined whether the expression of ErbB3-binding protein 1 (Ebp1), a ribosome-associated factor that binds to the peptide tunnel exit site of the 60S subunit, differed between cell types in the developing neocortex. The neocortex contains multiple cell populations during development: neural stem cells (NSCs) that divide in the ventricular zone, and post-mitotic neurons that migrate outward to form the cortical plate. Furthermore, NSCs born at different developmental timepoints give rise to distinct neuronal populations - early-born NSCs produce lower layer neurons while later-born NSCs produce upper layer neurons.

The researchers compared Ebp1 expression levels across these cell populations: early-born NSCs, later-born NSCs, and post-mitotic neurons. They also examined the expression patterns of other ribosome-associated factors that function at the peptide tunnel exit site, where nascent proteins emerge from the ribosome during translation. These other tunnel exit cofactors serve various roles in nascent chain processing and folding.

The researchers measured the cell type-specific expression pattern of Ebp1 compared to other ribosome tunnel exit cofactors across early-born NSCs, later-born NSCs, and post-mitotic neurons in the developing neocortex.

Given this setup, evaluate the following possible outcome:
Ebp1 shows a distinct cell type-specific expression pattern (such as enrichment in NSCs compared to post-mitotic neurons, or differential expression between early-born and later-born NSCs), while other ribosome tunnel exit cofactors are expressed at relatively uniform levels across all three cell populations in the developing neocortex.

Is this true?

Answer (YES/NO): NO